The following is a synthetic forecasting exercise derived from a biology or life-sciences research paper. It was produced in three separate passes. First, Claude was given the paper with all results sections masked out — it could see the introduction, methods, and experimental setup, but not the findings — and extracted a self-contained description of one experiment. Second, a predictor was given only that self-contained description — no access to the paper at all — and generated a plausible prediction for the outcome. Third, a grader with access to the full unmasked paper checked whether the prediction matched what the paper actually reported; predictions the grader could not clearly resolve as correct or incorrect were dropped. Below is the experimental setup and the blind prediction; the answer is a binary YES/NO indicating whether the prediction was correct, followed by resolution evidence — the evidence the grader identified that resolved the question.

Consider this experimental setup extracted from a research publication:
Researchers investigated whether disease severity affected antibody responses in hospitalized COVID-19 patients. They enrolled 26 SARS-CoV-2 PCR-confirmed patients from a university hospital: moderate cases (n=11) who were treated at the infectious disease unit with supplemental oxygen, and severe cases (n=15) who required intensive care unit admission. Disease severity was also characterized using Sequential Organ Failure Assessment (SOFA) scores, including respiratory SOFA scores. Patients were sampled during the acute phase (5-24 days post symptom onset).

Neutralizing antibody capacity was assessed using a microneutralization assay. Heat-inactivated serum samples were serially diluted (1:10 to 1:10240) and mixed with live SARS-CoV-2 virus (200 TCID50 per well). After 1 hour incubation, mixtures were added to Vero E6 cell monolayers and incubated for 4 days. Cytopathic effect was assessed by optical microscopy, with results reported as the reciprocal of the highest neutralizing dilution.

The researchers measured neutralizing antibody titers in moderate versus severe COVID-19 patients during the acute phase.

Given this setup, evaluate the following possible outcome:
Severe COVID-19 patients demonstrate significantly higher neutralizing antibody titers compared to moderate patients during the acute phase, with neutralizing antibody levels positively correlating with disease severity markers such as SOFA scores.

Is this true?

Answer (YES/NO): YES